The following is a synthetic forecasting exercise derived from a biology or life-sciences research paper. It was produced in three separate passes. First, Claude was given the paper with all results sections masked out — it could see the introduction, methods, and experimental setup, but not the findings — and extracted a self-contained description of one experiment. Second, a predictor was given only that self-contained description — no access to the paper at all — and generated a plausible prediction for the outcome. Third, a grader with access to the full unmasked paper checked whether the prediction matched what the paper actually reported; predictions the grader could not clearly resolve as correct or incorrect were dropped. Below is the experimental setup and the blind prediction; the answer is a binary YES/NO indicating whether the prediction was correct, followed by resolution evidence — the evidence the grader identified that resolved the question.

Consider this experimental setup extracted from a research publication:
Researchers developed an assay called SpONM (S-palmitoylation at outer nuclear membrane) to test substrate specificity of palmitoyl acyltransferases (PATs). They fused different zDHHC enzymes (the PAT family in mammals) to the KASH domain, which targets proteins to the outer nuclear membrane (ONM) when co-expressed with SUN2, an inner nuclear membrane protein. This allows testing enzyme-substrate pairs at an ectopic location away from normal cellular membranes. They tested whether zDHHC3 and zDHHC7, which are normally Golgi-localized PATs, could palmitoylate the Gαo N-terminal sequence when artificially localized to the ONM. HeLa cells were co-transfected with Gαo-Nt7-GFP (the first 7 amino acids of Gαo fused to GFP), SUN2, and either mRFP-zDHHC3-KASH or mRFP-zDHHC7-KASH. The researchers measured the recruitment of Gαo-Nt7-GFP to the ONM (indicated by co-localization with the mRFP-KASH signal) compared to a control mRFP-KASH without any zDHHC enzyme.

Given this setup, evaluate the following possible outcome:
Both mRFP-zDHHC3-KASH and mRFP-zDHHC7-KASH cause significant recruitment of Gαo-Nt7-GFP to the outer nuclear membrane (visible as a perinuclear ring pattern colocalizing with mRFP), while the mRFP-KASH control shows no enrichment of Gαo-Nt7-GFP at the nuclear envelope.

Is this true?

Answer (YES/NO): YES